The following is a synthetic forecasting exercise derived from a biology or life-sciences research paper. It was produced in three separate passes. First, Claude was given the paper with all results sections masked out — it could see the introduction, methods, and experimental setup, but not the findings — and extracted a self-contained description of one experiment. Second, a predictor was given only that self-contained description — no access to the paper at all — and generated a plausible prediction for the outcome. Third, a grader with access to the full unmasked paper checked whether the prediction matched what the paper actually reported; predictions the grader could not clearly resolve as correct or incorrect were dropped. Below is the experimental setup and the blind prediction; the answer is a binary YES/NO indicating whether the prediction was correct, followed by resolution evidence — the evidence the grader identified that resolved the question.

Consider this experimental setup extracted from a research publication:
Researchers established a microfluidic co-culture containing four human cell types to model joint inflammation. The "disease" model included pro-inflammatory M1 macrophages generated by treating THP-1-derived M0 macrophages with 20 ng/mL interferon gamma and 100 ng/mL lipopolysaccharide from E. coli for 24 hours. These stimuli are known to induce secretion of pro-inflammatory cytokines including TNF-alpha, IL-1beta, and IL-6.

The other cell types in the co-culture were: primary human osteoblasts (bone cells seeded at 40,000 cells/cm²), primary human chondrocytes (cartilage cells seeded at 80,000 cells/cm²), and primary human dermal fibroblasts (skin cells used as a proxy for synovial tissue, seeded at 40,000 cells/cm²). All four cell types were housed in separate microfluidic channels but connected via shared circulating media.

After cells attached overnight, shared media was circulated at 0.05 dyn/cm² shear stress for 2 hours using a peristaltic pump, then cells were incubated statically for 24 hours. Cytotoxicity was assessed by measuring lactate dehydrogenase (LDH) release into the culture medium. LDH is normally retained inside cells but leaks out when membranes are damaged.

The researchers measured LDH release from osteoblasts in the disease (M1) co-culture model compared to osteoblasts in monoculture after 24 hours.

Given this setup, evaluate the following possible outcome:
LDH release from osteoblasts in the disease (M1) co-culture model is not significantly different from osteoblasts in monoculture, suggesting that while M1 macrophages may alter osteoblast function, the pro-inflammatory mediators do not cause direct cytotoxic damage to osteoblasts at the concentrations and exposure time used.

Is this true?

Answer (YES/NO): YES